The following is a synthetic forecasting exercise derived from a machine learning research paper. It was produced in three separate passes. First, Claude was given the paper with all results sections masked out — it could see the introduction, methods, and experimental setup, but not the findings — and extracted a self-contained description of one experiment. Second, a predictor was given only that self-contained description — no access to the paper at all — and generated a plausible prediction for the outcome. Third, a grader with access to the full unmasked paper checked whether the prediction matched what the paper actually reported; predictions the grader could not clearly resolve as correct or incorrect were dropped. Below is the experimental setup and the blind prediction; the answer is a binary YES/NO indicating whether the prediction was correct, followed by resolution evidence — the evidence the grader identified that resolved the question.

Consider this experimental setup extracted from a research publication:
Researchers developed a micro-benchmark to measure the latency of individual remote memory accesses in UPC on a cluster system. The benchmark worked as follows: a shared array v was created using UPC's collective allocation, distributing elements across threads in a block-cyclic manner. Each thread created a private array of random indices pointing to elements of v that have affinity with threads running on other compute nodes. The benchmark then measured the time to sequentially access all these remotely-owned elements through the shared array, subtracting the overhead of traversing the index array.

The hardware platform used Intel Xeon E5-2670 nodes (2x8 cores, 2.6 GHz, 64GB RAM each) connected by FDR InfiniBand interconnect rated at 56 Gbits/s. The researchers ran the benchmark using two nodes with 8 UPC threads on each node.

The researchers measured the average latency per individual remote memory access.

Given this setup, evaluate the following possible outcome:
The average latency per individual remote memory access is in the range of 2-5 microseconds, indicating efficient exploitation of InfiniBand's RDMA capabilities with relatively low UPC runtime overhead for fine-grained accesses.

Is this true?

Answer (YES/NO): YES